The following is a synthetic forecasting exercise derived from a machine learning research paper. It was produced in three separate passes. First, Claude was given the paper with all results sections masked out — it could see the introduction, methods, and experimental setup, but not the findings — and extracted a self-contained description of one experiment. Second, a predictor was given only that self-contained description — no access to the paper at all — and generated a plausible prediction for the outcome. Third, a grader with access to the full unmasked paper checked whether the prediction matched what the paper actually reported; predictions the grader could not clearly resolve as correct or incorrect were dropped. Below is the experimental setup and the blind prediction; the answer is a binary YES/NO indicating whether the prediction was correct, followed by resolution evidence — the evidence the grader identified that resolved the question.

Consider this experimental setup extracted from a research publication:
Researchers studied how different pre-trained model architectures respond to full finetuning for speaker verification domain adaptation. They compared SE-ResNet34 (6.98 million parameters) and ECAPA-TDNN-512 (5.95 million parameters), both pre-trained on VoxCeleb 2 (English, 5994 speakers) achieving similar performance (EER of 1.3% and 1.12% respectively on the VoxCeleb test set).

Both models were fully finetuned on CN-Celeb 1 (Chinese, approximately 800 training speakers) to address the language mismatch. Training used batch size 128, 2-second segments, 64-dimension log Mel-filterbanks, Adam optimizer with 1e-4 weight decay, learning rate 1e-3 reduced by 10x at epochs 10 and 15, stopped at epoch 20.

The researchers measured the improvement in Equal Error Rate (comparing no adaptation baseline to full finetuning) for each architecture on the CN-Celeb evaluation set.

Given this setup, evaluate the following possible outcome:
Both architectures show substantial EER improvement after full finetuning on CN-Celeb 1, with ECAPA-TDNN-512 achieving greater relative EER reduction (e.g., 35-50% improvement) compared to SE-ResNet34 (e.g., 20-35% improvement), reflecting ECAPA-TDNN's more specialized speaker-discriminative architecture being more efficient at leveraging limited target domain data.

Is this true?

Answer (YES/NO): YES